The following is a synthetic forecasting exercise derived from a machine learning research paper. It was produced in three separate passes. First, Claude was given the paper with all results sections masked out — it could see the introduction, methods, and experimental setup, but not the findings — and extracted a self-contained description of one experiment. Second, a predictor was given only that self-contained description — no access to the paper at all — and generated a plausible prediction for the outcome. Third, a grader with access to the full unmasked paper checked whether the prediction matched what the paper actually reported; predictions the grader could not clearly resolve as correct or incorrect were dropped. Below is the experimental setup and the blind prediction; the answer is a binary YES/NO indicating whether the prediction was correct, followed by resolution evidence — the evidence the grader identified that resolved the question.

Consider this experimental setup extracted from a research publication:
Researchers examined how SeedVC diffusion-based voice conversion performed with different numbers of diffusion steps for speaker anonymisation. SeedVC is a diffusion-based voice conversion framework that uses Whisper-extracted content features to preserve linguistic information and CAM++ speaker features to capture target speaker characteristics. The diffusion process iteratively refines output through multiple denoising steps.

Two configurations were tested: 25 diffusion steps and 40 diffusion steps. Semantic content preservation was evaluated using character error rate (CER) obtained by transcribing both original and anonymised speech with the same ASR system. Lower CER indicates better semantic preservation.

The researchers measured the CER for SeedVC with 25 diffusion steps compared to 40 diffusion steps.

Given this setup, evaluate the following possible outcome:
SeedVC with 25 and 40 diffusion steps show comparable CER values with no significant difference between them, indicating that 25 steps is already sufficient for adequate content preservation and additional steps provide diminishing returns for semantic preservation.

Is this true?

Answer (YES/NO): YES